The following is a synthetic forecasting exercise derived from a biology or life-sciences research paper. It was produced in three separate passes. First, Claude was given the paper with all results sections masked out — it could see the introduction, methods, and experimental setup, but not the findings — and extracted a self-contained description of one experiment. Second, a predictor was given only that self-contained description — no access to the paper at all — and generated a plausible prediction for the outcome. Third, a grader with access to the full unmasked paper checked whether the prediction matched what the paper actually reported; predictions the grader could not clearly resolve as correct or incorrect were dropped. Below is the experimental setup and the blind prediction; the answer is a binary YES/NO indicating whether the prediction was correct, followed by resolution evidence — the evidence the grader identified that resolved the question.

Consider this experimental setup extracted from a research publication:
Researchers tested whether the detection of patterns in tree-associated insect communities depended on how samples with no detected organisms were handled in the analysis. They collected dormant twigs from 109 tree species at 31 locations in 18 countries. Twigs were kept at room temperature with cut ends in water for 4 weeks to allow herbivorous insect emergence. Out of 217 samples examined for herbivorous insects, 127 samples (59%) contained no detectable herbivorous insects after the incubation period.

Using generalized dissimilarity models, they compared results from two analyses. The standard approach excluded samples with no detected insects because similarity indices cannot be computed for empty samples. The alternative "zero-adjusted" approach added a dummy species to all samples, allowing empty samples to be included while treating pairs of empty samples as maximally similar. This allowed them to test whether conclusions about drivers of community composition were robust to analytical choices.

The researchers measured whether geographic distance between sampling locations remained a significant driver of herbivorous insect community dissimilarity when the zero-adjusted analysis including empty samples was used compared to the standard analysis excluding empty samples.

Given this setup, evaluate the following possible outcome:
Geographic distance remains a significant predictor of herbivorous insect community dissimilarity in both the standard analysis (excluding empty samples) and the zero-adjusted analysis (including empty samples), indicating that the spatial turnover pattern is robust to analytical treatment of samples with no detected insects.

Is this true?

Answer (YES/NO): NO